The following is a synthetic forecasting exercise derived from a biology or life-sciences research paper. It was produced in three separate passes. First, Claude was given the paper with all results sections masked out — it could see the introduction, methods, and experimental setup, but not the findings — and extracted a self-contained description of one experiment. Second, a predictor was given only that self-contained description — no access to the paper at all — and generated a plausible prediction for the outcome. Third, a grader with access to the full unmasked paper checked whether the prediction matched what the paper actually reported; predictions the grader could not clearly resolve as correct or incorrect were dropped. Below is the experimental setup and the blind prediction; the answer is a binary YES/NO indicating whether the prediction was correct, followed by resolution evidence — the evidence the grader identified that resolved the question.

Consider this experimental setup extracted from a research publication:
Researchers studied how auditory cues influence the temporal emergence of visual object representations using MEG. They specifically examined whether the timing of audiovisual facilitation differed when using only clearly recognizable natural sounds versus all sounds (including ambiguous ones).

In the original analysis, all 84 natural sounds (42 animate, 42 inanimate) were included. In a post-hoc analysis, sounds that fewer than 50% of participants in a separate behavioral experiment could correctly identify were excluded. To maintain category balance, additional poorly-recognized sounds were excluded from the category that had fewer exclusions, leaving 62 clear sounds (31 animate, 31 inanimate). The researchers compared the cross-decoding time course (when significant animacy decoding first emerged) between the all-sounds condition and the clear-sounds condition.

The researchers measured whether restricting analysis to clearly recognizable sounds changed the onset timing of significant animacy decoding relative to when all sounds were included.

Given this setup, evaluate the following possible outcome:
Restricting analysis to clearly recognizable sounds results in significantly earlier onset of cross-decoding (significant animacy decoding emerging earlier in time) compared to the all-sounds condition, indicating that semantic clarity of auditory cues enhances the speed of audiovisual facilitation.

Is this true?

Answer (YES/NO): YES